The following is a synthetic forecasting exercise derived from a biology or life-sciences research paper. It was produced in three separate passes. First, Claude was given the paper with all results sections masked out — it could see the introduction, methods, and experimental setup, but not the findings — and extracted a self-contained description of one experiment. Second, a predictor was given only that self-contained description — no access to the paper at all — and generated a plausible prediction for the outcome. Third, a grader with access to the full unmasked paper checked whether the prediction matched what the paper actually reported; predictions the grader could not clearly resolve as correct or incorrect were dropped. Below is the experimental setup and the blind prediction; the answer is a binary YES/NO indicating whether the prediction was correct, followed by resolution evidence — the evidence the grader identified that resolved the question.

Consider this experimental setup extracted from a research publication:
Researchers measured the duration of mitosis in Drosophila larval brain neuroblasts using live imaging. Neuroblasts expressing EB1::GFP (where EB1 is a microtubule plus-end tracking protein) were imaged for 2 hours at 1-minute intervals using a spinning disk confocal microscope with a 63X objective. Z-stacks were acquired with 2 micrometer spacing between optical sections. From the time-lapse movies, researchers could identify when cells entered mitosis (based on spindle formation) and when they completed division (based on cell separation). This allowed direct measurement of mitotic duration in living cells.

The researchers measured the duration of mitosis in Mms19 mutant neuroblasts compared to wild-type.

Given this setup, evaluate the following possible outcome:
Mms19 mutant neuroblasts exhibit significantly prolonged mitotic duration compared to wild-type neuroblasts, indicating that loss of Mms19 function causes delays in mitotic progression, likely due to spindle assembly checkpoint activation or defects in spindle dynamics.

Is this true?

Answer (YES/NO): YES